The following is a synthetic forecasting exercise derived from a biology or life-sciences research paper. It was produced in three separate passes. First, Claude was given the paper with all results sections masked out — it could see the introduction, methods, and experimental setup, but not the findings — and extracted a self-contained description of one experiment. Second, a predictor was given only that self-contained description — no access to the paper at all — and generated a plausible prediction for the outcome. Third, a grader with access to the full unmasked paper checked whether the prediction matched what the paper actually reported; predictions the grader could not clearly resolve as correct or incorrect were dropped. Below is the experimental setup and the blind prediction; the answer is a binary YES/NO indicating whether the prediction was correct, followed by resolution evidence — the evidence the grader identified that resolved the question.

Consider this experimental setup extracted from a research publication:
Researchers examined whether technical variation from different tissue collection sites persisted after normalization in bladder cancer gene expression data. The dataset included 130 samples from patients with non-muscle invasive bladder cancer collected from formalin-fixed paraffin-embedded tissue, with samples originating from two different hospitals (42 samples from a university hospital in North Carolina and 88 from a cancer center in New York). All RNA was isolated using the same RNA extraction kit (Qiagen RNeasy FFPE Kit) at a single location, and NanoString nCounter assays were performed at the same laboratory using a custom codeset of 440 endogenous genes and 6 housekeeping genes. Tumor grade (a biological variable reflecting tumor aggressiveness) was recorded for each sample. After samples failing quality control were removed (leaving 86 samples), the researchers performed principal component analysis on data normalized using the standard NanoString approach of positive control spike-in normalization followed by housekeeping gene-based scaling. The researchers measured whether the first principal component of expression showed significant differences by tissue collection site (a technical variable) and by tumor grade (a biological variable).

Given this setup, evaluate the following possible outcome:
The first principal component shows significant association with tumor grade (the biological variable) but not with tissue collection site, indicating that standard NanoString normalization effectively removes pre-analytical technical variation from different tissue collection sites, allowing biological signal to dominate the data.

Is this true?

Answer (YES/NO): NO